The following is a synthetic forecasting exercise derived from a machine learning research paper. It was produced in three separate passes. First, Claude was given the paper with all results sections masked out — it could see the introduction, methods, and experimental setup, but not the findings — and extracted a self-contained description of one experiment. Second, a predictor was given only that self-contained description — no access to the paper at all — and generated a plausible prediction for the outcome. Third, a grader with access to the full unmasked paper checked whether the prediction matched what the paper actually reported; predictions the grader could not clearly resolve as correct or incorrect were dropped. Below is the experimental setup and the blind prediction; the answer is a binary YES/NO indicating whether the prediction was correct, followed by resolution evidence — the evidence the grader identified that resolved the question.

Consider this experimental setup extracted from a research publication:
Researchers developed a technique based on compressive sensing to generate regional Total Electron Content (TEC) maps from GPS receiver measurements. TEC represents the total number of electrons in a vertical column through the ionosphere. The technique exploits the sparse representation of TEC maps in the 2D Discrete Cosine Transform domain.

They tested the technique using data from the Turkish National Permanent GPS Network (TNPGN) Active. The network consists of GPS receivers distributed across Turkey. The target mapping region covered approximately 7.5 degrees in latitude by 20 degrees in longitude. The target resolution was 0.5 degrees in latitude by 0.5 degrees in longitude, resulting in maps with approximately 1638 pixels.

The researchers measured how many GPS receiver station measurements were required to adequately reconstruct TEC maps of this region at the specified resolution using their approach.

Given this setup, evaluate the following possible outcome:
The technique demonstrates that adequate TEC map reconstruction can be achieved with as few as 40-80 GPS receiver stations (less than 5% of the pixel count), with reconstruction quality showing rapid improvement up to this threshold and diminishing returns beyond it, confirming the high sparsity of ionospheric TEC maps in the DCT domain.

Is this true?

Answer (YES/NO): NO